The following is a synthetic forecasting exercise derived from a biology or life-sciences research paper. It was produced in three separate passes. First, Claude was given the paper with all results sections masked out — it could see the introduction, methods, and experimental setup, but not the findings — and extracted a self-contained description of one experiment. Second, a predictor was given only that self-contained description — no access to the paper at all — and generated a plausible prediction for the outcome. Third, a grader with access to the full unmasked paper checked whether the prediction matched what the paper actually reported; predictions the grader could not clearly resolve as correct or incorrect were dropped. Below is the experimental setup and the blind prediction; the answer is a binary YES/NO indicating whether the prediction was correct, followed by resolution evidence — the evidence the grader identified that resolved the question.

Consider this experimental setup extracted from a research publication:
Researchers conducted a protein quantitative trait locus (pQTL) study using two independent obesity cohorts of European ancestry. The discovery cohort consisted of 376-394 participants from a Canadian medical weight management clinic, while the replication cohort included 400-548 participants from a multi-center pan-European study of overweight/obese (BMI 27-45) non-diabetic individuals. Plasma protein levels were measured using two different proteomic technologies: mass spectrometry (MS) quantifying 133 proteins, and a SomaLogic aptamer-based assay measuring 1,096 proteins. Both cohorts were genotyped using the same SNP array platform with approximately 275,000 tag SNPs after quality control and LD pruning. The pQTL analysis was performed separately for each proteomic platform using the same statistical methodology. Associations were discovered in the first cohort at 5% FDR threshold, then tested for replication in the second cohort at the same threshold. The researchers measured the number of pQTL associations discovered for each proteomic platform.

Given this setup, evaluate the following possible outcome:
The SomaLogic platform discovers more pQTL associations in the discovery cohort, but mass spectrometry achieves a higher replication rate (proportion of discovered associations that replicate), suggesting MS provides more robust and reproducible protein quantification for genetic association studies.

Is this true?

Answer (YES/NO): NO